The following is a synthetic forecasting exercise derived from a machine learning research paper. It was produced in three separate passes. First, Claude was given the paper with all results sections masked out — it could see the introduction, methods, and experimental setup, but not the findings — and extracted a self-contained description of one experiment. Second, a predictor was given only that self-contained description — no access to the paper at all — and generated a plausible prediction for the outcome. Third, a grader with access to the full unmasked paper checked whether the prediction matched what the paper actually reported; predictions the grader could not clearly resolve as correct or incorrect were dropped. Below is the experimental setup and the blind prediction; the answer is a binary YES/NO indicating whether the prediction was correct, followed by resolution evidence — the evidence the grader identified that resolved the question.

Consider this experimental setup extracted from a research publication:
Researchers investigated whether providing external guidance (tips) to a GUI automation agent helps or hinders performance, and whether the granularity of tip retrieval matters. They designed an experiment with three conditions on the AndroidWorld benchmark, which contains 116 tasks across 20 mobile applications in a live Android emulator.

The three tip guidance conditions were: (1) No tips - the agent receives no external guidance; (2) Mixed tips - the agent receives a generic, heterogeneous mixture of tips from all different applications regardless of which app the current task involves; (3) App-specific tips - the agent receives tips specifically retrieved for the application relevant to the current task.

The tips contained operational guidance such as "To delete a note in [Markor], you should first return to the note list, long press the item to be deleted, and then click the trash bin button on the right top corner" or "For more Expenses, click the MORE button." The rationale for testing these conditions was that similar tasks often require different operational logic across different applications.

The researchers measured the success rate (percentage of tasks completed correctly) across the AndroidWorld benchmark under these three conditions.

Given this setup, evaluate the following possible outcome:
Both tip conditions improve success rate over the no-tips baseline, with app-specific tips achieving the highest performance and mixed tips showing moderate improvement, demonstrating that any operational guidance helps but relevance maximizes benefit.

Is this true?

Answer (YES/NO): NO